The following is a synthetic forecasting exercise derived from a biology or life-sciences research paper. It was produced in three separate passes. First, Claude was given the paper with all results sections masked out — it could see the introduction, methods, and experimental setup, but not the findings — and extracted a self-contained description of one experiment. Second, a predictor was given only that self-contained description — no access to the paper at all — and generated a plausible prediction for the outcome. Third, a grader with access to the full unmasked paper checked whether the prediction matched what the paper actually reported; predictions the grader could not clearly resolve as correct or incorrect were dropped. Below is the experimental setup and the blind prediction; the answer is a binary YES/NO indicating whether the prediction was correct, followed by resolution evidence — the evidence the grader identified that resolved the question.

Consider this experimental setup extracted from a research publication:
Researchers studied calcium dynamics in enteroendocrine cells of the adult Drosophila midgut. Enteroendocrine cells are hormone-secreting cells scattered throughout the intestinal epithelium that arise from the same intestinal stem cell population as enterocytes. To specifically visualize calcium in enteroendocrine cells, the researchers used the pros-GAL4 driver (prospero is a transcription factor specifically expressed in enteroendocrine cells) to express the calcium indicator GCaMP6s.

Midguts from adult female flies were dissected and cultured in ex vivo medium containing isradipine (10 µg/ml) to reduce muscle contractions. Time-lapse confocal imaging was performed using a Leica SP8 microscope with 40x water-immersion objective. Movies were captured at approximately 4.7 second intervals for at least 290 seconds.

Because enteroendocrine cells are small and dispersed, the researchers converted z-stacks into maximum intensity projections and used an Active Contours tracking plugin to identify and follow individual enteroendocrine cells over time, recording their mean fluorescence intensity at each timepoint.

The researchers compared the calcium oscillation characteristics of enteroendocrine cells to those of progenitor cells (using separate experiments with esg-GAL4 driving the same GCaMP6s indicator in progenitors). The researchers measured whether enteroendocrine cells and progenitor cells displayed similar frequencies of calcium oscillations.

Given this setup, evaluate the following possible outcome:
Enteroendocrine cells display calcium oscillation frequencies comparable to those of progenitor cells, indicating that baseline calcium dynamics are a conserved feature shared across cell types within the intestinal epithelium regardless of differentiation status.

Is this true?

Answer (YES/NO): NO